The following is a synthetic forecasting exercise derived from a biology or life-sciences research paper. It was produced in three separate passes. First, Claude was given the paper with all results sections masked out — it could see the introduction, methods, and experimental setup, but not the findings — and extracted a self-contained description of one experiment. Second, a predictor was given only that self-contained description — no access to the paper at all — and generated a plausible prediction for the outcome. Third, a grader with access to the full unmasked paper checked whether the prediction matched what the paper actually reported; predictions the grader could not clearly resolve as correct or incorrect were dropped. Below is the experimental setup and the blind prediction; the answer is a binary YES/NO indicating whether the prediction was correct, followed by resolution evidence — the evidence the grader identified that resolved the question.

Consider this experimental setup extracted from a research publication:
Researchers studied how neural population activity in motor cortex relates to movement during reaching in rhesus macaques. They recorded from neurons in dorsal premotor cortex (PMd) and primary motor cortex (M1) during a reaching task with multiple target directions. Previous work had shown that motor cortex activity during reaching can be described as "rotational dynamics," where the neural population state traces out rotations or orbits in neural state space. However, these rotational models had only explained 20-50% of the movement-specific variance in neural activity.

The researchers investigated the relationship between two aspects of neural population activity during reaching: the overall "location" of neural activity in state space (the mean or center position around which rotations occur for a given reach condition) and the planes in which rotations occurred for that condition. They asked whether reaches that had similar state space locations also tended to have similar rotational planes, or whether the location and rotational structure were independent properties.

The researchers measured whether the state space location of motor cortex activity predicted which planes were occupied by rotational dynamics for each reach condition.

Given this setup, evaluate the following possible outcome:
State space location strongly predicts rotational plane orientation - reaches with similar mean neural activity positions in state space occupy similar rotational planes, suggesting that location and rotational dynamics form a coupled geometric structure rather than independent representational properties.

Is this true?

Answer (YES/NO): YES